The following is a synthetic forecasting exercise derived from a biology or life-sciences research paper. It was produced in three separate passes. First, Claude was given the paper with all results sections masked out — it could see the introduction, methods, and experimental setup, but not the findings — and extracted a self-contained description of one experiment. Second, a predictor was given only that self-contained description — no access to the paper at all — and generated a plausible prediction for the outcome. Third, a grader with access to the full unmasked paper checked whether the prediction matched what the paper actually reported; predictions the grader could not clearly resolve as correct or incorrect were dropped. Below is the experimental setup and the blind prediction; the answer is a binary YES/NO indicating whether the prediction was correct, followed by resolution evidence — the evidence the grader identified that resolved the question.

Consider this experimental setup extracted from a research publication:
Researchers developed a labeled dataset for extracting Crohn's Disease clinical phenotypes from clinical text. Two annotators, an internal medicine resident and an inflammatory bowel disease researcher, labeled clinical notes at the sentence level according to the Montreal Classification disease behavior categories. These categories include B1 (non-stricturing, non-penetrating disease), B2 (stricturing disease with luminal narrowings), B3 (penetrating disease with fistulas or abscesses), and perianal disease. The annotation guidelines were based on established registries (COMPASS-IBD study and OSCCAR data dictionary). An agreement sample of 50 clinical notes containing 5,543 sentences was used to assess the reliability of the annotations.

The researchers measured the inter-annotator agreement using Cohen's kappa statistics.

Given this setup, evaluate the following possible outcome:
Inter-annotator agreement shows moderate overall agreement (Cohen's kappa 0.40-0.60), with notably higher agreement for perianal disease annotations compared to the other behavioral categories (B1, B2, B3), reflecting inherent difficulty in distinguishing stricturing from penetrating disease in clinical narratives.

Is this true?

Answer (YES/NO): NO